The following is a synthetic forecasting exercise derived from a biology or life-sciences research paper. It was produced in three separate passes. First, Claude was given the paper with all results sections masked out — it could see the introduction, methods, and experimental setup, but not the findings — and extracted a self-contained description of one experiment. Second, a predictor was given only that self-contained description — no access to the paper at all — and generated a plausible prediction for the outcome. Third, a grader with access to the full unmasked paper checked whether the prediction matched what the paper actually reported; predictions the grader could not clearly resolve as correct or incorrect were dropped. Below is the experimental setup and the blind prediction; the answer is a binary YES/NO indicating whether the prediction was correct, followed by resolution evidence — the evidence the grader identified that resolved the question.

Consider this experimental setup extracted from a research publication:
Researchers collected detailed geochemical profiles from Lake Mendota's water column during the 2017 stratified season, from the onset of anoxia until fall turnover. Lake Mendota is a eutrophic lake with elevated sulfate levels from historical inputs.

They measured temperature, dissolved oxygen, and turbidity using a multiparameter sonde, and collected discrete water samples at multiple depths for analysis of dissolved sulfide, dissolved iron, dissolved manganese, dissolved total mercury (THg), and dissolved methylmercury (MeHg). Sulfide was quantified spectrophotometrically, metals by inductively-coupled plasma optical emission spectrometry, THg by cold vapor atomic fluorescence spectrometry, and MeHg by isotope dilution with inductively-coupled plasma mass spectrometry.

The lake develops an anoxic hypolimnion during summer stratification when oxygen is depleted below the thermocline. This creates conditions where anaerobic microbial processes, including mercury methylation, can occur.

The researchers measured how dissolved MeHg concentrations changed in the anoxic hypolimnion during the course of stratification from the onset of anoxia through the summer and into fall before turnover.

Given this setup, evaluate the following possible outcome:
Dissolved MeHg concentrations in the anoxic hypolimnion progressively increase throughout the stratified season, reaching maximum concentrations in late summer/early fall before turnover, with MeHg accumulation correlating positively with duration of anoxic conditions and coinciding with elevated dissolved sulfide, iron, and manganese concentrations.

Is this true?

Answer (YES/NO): NO